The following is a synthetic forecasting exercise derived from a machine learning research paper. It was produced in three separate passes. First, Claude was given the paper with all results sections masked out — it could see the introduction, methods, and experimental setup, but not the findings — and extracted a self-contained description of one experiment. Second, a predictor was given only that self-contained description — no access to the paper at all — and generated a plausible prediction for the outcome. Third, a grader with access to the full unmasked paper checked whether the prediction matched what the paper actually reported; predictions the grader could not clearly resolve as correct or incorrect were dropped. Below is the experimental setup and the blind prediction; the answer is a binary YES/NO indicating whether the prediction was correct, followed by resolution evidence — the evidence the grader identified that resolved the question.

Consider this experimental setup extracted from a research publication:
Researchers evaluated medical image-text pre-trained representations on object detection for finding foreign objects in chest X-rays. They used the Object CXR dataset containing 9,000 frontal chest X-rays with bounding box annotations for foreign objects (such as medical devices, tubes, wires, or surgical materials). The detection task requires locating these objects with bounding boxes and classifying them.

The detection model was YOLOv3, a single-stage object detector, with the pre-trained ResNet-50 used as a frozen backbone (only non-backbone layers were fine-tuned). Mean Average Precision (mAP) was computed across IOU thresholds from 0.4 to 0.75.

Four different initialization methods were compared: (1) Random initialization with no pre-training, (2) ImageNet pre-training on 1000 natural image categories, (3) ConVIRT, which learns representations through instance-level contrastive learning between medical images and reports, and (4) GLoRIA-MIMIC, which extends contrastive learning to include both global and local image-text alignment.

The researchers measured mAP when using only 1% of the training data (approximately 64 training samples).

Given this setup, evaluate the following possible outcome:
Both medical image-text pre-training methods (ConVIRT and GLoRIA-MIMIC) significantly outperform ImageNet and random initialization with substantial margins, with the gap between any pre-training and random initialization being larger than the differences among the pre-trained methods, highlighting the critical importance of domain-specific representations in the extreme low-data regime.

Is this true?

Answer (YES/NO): NO